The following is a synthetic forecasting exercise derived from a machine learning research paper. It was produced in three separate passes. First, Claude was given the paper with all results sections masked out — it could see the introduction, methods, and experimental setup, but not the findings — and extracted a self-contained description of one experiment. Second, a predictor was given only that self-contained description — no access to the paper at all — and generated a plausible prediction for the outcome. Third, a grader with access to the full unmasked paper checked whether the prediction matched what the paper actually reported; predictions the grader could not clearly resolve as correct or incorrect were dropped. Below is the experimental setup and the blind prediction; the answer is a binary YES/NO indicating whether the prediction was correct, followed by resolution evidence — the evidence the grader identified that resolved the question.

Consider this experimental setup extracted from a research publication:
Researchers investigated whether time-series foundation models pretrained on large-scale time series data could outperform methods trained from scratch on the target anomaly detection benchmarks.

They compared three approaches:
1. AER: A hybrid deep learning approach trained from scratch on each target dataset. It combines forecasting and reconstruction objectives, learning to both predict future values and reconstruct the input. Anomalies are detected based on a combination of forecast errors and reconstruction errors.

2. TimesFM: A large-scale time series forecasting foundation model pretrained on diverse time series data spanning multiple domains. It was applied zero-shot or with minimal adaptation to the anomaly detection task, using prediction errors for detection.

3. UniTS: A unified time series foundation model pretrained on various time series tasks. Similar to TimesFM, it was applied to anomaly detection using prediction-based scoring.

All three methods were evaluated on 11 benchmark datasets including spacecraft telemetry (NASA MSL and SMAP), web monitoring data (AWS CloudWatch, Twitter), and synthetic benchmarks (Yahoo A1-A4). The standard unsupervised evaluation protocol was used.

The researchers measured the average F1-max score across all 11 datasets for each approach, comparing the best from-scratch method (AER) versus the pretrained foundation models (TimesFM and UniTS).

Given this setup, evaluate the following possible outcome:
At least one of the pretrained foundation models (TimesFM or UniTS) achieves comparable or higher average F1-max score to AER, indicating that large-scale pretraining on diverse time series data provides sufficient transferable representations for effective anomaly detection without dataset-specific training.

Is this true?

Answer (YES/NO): NO